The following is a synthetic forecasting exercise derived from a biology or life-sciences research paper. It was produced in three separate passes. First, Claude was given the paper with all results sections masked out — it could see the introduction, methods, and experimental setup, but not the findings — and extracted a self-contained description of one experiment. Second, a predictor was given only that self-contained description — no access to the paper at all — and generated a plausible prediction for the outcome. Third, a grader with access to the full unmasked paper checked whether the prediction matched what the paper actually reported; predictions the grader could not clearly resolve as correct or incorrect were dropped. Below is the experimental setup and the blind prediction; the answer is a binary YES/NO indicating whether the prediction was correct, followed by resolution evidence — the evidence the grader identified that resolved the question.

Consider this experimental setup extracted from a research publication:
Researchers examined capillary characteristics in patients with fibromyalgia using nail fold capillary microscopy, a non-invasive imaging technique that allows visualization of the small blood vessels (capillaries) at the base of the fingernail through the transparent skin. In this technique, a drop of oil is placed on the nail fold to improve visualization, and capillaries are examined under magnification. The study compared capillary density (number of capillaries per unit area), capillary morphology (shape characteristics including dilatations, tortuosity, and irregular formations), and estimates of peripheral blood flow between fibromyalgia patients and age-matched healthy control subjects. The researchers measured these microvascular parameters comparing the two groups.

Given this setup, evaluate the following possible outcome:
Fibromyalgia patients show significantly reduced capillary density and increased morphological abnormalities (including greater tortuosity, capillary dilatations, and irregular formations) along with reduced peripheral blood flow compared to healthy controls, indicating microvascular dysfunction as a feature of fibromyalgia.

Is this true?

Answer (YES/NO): YES